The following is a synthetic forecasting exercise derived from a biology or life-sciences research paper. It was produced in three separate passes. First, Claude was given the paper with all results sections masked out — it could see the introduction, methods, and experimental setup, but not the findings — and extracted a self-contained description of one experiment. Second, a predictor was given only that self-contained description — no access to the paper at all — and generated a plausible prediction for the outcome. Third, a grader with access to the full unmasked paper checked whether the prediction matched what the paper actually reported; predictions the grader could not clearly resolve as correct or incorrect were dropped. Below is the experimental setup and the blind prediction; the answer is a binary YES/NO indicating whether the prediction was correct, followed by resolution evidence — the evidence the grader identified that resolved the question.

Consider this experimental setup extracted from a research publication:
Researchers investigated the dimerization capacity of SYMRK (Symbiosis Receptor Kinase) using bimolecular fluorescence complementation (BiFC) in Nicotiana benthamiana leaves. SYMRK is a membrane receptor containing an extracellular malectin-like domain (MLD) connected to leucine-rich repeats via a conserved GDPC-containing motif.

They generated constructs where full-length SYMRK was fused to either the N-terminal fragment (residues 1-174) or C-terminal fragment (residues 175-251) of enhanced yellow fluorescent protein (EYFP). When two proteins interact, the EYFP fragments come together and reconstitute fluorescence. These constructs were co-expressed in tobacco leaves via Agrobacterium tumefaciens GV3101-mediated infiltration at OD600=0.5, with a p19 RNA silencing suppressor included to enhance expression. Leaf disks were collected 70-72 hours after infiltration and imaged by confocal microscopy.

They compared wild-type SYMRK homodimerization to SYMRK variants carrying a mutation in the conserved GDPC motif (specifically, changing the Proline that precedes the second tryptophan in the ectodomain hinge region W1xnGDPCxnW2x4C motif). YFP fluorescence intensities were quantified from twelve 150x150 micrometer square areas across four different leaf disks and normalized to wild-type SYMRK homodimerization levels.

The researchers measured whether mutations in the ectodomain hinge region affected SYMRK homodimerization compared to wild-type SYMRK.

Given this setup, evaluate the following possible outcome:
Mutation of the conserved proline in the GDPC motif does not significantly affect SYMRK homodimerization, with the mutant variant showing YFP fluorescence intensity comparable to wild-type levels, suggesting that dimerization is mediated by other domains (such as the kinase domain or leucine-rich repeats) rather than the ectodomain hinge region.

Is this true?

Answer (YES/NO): YES